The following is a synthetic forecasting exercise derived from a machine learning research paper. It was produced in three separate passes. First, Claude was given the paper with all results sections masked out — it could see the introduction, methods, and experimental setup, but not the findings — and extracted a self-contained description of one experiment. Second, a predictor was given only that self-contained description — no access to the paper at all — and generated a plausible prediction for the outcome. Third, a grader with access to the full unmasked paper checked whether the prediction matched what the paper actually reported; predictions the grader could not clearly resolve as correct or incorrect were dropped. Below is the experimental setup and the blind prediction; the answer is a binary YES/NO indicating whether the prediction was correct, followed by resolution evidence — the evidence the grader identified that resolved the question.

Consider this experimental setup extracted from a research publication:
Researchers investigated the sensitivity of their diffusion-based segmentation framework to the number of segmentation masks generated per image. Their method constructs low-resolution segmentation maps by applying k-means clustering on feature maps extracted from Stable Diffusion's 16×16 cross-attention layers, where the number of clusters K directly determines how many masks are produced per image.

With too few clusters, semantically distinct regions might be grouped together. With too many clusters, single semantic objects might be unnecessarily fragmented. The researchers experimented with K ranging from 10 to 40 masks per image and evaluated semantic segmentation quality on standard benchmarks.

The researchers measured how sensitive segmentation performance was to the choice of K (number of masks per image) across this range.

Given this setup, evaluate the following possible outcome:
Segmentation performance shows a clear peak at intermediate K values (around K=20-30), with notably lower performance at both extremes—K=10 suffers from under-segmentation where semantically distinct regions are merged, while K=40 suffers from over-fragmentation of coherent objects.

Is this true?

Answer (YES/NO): NO